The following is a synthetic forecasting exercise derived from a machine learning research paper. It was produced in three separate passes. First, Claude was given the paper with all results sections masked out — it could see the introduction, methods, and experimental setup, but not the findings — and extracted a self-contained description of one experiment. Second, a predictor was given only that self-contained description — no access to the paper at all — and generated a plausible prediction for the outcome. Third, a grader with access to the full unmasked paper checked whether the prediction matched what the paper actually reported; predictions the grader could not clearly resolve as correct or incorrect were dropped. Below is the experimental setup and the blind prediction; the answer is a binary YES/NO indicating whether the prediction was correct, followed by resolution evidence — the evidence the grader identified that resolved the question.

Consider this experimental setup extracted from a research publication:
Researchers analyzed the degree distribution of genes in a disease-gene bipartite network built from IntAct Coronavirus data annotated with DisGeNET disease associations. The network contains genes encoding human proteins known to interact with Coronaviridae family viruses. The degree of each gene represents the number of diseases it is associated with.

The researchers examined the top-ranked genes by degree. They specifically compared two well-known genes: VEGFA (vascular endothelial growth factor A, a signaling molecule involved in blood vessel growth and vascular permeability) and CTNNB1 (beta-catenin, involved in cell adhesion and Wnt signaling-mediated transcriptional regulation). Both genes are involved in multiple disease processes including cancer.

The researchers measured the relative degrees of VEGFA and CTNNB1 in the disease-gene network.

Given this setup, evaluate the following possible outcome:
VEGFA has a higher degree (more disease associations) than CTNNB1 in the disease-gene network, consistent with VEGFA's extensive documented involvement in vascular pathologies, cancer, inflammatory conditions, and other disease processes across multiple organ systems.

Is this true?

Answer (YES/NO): YES